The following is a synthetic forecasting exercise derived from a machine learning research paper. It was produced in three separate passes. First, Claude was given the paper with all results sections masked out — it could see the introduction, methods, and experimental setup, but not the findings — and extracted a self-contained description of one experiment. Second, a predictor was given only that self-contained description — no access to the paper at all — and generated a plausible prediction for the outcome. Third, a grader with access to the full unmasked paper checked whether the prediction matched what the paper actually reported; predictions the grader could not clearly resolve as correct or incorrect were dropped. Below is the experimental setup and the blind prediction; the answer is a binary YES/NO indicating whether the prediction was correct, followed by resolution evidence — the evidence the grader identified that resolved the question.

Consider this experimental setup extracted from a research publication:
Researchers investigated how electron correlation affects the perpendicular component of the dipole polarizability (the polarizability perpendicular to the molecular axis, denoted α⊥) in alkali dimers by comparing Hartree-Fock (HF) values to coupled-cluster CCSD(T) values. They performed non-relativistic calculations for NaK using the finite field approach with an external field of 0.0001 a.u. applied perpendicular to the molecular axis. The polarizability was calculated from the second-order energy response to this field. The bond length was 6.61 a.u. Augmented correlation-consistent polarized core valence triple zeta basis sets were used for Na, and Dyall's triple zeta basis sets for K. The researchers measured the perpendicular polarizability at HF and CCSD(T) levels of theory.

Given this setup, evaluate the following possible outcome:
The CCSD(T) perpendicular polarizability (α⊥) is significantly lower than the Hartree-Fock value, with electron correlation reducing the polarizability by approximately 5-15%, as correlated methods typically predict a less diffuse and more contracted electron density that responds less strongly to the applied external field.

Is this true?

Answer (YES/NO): YES